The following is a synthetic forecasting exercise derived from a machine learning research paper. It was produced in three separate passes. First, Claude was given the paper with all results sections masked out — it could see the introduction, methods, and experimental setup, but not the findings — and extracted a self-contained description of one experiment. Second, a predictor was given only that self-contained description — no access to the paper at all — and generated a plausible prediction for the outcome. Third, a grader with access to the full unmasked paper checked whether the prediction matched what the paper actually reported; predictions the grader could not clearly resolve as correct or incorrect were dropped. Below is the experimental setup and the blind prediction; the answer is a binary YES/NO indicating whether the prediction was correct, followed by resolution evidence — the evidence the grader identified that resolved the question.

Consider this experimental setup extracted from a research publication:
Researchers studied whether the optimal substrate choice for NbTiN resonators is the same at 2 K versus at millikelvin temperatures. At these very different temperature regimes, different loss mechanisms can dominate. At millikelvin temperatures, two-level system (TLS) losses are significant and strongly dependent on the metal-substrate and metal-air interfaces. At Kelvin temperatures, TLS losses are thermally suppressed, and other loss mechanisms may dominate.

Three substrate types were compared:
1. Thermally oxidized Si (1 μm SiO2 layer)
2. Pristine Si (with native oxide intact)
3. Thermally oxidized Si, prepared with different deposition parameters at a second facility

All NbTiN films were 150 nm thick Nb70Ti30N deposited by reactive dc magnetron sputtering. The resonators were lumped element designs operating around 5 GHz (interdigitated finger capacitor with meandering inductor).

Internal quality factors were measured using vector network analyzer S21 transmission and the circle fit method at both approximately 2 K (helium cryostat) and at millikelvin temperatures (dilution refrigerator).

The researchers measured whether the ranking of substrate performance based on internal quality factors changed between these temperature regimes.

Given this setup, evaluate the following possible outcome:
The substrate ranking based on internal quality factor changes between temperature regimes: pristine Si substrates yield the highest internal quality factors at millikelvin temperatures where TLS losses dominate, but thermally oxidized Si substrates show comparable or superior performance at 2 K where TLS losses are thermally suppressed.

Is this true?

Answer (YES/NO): NO